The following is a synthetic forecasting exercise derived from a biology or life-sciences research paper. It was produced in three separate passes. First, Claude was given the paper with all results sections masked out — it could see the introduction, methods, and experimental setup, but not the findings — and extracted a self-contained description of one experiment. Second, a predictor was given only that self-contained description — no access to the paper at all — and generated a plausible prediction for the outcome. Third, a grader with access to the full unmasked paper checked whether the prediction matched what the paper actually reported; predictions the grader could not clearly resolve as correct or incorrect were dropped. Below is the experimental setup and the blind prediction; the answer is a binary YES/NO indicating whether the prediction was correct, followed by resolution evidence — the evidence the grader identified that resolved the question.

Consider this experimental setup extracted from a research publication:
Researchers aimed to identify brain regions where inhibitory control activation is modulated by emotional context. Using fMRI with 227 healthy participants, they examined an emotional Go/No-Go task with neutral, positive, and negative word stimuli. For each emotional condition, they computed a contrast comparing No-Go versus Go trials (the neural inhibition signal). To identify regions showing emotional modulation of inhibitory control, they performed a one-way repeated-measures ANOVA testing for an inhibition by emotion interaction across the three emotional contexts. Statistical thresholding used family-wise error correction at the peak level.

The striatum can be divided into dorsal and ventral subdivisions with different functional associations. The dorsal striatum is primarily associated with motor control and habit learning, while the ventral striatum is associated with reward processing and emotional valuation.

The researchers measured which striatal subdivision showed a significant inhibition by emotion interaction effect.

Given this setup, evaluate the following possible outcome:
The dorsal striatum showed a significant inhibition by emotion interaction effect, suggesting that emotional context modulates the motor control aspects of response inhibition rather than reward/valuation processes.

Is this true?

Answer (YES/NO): NO